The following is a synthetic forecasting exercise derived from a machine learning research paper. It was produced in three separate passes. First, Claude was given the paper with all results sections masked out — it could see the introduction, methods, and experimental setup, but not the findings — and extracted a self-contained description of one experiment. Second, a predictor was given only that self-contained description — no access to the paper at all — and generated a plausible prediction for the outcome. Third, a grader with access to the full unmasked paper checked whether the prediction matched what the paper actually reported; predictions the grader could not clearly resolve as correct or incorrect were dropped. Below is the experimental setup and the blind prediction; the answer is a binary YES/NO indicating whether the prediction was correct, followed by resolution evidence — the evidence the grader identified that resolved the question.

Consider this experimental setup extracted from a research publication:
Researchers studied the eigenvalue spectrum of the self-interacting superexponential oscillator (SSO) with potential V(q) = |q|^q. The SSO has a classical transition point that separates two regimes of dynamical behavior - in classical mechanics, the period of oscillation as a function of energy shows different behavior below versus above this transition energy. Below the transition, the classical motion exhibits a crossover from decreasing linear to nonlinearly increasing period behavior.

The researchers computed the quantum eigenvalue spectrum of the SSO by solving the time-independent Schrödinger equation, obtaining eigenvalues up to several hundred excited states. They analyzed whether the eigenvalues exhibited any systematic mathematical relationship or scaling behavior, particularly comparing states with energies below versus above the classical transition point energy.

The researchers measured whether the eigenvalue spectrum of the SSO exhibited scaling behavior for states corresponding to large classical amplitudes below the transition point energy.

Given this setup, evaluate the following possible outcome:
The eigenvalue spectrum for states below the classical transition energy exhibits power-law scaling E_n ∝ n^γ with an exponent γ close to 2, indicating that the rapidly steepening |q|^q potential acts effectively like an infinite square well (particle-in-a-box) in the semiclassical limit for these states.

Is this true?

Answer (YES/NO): NO